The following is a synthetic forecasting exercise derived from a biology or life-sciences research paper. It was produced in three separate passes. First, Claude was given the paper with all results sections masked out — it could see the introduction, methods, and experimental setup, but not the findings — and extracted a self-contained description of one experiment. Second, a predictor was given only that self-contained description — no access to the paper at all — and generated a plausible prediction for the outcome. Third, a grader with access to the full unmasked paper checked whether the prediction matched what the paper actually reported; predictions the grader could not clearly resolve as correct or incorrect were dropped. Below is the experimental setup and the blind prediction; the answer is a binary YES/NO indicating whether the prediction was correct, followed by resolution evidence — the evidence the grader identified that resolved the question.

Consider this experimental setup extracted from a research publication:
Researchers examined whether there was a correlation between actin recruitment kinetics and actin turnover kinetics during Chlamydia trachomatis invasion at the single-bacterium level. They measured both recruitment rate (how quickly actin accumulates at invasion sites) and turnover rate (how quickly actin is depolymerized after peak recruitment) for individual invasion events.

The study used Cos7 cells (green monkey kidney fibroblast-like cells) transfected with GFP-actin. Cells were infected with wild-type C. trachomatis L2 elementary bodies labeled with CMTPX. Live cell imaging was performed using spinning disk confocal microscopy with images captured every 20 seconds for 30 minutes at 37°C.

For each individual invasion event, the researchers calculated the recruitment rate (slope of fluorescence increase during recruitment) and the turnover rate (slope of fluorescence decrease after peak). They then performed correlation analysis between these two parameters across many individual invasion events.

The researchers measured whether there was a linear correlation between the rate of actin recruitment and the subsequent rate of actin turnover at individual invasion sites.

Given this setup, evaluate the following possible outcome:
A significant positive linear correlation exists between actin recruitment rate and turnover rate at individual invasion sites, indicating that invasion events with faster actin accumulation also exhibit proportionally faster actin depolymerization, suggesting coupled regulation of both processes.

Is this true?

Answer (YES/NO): NO